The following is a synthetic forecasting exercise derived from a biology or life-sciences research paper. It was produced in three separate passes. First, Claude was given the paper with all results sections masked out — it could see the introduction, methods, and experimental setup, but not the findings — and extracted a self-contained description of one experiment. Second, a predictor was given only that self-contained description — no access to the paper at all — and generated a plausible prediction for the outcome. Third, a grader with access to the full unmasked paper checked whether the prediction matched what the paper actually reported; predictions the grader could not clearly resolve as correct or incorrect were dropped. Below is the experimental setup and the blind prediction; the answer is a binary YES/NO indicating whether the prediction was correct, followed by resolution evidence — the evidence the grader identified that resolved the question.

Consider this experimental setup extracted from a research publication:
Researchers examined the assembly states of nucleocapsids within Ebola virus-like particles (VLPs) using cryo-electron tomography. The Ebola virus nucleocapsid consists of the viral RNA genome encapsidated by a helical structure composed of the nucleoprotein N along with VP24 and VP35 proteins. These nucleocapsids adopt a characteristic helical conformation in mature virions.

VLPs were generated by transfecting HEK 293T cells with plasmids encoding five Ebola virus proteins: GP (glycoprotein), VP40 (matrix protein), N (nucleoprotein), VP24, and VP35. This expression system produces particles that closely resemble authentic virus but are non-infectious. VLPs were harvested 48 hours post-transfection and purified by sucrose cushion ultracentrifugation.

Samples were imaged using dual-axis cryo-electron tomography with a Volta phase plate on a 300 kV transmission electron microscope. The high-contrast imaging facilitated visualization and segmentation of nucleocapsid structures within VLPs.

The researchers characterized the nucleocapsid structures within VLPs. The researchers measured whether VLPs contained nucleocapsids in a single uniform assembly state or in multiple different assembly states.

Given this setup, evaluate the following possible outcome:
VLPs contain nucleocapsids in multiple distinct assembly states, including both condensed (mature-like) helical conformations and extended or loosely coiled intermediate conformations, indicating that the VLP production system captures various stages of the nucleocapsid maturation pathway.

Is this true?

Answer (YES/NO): NO